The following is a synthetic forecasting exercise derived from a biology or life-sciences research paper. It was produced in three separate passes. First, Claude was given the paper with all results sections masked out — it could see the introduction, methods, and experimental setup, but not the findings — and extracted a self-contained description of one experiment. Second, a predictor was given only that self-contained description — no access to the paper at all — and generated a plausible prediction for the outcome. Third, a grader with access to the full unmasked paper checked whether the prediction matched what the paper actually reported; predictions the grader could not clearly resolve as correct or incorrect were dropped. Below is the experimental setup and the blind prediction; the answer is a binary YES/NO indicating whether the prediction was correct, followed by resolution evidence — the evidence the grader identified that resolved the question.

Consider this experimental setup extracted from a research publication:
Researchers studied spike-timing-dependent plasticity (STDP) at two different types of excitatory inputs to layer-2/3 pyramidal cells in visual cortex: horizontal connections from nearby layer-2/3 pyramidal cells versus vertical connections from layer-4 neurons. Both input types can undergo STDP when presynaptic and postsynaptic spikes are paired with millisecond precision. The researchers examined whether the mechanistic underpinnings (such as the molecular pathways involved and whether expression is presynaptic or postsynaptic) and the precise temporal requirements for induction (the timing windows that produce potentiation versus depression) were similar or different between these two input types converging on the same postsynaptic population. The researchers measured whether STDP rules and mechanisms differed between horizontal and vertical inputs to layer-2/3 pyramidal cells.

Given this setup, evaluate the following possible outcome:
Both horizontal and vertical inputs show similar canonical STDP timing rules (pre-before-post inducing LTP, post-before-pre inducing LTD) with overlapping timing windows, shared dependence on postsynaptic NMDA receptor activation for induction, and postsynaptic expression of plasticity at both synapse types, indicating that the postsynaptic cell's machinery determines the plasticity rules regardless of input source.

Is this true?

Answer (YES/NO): NO